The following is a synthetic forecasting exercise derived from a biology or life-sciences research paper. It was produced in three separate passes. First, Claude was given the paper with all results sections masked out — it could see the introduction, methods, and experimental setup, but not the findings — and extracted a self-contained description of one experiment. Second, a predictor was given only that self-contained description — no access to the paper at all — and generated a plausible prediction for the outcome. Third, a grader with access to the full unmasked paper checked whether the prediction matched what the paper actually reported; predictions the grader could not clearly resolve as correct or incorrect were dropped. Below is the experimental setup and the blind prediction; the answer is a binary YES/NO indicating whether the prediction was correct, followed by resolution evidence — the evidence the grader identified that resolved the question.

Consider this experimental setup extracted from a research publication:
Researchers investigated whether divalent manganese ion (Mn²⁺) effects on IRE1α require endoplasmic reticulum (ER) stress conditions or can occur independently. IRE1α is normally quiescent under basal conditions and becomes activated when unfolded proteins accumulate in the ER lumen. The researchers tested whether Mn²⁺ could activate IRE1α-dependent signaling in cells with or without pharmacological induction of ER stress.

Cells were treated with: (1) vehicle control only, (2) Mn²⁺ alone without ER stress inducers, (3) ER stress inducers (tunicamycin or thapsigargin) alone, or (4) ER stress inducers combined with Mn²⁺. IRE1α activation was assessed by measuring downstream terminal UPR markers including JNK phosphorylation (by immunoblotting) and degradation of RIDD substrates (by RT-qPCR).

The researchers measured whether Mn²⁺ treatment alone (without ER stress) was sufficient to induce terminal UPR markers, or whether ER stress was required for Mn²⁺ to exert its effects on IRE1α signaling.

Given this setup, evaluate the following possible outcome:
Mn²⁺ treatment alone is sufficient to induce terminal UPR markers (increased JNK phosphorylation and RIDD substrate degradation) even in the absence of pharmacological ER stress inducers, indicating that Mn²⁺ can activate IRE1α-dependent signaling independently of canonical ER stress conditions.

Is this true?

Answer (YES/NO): NO